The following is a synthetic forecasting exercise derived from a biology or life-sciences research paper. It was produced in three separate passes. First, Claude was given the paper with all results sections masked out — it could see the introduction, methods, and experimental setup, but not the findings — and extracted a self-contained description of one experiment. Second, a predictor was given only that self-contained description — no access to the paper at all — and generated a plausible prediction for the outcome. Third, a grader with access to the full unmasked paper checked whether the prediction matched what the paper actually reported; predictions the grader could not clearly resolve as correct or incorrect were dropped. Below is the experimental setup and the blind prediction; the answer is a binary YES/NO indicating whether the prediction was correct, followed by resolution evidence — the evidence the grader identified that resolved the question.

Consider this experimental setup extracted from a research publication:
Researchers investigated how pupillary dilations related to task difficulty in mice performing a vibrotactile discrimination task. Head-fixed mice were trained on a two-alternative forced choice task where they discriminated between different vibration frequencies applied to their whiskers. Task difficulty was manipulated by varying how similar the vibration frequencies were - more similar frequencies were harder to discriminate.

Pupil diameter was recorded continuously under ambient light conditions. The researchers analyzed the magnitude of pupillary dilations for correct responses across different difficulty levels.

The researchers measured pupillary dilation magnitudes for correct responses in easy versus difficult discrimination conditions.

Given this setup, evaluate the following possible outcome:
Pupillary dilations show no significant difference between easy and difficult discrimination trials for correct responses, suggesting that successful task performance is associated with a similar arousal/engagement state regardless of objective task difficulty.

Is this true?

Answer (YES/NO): NO